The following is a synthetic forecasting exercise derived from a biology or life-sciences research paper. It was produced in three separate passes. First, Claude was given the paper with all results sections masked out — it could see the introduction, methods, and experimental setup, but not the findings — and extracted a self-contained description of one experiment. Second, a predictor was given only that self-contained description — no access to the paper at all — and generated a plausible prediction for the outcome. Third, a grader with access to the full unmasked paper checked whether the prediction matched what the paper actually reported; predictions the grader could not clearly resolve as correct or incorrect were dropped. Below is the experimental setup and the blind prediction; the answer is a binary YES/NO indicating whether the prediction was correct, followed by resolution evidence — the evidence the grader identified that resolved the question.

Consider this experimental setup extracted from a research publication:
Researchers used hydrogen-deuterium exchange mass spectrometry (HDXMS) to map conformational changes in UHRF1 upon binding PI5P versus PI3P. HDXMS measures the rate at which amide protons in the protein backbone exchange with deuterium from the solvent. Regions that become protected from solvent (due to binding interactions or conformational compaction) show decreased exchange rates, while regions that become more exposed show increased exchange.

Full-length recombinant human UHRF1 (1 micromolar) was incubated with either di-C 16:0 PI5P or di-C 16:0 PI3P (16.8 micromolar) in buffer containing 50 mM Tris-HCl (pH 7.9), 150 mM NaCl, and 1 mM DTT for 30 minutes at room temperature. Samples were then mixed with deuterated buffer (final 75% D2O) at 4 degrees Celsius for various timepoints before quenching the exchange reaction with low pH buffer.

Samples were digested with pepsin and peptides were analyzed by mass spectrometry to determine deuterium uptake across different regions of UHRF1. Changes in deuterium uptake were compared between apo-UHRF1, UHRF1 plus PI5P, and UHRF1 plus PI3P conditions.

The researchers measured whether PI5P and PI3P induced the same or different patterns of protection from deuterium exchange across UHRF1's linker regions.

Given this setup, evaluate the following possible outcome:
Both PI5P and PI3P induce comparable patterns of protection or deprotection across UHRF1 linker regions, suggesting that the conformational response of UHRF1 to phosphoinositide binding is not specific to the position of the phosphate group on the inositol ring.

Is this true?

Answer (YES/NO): NO